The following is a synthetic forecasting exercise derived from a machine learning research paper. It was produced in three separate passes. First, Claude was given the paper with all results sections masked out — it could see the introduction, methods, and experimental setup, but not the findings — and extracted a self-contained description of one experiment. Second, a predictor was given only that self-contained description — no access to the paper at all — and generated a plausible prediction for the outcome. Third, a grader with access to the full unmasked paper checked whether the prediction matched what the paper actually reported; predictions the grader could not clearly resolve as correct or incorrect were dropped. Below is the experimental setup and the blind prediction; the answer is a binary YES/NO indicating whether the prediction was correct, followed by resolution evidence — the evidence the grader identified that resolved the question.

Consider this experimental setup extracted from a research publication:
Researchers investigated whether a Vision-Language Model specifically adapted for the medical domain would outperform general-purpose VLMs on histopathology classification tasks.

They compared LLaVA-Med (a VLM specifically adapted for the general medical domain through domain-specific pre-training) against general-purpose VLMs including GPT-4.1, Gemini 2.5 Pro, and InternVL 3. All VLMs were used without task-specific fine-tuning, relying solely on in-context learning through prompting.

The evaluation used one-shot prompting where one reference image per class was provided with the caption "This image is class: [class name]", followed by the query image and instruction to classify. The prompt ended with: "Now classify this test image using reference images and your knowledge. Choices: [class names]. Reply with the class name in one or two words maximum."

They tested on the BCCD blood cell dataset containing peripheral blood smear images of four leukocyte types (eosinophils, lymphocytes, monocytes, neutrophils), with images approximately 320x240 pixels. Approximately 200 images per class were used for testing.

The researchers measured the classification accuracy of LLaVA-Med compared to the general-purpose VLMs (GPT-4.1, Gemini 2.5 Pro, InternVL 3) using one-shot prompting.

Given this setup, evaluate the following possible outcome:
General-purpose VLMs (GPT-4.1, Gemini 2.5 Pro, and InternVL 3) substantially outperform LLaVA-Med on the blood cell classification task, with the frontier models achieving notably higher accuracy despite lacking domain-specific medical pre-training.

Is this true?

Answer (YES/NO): YES